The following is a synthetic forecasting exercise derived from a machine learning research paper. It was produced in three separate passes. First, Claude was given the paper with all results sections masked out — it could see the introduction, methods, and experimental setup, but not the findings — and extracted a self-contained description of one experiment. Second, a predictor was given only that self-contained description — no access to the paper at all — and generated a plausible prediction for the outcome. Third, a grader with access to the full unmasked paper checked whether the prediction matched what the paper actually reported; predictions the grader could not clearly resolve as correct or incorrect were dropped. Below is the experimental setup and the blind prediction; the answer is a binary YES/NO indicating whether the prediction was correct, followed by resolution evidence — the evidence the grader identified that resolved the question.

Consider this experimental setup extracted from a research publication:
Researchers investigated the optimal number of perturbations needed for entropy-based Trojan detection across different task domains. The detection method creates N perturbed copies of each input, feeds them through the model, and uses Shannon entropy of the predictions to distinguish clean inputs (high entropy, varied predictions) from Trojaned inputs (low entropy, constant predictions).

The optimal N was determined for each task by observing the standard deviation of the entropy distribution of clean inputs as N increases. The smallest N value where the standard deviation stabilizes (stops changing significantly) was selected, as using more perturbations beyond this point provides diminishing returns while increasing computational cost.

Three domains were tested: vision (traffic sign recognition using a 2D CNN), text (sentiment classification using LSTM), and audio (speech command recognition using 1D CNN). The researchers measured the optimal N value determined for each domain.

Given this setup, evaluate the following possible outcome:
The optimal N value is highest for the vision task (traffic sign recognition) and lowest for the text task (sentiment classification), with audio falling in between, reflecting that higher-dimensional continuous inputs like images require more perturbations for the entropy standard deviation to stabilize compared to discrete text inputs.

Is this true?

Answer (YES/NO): NO